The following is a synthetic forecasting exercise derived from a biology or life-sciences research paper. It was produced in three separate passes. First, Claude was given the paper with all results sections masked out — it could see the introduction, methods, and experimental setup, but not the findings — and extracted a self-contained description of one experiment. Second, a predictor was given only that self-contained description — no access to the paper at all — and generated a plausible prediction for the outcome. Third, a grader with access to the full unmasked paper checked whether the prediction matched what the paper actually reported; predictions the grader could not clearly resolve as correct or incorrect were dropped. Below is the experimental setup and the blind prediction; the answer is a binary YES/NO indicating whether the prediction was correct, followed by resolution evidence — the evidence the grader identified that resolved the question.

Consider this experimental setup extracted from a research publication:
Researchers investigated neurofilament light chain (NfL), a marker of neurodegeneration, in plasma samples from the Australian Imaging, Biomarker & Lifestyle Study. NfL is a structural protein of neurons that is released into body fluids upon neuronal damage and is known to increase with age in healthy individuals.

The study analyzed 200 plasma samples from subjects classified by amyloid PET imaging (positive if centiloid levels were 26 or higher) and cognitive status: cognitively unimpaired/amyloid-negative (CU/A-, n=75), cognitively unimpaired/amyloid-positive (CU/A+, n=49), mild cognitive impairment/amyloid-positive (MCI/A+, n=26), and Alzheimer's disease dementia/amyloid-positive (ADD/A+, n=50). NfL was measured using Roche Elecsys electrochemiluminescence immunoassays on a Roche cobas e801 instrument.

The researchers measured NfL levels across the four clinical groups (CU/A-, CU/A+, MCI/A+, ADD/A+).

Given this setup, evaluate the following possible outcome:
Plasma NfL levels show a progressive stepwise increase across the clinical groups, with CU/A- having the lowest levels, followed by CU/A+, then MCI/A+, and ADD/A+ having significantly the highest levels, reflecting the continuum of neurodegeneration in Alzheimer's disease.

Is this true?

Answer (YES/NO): NO